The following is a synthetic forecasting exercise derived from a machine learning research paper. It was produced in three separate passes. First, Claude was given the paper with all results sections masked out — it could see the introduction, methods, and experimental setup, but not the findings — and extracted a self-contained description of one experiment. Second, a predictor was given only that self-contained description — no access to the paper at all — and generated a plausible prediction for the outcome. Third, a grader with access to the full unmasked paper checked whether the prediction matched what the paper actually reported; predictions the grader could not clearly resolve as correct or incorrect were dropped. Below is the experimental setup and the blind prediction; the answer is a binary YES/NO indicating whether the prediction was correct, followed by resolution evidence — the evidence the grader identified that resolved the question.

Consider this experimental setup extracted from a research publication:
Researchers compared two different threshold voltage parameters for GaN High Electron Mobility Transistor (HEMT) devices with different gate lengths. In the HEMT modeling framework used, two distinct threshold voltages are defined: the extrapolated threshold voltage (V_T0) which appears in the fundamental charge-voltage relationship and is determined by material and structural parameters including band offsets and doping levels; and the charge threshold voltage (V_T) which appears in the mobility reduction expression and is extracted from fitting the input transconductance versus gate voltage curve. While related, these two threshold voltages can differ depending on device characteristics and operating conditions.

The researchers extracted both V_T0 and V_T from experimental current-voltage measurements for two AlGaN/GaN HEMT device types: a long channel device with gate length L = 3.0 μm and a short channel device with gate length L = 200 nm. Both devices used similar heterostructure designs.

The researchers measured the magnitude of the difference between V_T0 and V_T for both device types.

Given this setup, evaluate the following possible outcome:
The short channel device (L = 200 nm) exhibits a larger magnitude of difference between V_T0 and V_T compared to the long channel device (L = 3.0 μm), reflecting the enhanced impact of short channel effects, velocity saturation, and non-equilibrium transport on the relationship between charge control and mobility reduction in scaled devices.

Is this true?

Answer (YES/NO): YES